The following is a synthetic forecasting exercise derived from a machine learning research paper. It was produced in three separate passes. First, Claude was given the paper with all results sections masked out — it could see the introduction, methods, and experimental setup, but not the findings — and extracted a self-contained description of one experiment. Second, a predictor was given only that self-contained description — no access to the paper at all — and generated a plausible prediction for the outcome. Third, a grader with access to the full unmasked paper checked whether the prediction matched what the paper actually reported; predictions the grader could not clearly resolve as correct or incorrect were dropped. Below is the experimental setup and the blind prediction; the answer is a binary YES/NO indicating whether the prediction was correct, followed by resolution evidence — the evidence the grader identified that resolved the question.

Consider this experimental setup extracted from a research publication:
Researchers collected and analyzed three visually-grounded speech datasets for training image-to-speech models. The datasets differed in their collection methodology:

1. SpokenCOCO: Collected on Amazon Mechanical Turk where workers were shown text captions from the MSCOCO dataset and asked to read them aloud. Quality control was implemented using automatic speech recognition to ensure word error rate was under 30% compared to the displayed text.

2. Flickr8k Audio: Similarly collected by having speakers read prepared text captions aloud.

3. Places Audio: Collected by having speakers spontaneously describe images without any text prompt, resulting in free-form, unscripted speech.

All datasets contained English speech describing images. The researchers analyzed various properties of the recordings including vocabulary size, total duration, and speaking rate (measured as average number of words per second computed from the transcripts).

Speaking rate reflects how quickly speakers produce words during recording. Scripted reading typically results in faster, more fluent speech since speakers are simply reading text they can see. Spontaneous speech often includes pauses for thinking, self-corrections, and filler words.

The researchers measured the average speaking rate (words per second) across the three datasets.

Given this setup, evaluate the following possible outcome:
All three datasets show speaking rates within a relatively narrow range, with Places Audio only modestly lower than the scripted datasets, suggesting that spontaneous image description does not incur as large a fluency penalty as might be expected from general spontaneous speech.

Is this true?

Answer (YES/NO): YES